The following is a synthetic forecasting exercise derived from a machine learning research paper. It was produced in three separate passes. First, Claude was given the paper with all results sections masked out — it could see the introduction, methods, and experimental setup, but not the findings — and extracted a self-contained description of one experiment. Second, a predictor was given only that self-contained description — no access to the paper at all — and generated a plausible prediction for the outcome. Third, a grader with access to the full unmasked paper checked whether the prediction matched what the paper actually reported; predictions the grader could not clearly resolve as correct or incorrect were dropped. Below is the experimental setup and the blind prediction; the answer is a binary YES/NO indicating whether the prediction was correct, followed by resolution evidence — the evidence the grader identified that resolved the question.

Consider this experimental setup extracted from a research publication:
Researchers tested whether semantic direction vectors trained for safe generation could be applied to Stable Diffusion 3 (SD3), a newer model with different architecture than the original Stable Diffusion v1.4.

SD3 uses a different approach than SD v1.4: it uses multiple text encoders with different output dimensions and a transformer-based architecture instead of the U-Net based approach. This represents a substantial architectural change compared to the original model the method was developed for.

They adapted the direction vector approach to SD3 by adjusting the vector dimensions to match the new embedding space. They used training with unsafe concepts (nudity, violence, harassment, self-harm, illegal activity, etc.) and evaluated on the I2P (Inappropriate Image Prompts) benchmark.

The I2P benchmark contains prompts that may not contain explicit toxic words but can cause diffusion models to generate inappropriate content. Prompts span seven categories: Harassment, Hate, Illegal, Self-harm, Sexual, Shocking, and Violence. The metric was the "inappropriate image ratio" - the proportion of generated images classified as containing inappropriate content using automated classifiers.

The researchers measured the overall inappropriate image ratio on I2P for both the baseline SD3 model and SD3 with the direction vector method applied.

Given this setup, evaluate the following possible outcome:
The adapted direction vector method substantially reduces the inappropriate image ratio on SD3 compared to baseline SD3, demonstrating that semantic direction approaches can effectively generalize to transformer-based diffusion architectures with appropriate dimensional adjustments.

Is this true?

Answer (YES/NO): YES